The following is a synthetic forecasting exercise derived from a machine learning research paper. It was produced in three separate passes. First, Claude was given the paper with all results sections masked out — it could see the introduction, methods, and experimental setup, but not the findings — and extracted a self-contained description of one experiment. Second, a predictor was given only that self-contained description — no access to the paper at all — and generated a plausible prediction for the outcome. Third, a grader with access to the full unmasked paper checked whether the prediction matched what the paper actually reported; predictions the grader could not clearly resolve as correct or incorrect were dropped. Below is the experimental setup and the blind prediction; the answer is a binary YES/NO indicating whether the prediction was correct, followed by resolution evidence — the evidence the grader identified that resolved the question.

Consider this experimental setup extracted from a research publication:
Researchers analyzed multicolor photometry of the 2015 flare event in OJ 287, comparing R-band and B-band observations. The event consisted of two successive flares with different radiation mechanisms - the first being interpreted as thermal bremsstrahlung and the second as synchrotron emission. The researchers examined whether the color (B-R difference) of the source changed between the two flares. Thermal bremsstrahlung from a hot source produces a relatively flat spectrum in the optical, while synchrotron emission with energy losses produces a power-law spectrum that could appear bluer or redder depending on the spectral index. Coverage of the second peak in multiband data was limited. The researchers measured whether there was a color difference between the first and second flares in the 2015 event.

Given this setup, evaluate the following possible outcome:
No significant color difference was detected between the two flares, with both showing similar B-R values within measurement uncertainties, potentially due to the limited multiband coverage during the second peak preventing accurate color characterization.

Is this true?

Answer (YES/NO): NO